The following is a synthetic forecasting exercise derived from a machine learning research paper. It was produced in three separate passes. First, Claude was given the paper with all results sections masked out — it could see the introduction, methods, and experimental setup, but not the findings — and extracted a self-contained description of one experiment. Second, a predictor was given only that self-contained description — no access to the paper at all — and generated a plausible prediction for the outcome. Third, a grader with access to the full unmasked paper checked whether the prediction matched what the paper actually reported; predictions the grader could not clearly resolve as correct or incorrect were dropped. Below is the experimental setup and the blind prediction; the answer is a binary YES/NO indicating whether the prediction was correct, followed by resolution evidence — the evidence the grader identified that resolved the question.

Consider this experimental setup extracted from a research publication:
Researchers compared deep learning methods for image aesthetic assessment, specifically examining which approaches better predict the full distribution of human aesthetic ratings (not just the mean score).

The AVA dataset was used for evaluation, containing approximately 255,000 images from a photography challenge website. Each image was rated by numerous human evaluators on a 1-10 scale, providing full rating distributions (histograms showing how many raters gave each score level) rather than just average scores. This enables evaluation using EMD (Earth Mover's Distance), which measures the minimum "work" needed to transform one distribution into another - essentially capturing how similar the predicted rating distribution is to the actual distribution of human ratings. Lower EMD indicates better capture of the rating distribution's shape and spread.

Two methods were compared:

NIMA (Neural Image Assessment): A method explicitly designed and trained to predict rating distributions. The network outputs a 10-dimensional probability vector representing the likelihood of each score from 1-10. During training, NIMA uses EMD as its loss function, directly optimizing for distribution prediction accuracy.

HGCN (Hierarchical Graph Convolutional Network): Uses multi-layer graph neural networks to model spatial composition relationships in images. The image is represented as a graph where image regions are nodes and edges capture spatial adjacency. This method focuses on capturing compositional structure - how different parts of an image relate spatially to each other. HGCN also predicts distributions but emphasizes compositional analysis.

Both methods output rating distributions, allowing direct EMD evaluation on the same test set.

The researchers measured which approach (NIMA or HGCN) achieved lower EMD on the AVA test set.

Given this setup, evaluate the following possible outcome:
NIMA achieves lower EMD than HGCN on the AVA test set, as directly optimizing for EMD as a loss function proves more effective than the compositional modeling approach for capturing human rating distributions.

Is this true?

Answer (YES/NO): NO